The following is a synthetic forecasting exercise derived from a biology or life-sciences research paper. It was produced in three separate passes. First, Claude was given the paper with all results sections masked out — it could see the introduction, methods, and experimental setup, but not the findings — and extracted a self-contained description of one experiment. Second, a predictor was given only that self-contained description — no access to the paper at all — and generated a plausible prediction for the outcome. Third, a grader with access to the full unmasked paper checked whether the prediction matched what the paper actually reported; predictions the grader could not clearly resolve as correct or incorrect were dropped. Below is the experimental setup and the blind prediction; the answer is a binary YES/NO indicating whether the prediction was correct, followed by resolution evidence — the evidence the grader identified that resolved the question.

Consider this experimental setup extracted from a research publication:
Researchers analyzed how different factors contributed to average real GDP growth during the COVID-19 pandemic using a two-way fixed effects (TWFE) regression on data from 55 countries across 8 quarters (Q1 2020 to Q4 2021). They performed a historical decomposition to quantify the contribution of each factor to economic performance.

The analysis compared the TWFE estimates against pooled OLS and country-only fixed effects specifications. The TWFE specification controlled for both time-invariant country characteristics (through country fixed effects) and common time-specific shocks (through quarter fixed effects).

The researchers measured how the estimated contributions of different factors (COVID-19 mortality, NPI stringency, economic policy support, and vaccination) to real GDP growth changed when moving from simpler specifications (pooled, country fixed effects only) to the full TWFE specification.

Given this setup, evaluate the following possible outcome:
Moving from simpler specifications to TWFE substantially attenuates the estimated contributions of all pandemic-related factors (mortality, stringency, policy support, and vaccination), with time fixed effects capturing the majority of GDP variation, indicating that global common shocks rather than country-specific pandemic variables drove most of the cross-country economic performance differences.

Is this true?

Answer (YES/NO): NO